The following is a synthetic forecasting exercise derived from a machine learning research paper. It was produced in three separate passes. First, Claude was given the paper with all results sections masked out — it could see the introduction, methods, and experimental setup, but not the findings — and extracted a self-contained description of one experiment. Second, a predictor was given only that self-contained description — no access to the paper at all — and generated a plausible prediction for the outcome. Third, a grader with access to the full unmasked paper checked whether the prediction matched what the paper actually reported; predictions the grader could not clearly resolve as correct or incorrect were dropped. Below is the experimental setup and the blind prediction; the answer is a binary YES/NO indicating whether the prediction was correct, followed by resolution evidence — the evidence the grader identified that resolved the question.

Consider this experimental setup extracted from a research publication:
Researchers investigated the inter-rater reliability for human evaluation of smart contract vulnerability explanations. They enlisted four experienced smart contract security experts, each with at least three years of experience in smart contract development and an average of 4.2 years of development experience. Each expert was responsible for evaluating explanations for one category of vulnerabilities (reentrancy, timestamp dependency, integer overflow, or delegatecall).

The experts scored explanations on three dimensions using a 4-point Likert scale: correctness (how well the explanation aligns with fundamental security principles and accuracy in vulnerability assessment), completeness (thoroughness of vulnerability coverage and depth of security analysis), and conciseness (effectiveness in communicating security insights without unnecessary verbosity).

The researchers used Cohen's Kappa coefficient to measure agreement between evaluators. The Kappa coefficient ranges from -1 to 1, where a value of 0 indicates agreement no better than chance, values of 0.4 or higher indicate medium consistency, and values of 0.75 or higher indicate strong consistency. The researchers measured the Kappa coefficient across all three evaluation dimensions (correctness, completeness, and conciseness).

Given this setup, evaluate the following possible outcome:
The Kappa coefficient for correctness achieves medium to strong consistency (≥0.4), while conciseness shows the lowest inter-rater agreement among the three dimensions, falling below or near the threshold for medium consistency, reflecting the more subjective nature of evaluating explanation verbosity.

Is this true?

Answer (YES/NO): NO